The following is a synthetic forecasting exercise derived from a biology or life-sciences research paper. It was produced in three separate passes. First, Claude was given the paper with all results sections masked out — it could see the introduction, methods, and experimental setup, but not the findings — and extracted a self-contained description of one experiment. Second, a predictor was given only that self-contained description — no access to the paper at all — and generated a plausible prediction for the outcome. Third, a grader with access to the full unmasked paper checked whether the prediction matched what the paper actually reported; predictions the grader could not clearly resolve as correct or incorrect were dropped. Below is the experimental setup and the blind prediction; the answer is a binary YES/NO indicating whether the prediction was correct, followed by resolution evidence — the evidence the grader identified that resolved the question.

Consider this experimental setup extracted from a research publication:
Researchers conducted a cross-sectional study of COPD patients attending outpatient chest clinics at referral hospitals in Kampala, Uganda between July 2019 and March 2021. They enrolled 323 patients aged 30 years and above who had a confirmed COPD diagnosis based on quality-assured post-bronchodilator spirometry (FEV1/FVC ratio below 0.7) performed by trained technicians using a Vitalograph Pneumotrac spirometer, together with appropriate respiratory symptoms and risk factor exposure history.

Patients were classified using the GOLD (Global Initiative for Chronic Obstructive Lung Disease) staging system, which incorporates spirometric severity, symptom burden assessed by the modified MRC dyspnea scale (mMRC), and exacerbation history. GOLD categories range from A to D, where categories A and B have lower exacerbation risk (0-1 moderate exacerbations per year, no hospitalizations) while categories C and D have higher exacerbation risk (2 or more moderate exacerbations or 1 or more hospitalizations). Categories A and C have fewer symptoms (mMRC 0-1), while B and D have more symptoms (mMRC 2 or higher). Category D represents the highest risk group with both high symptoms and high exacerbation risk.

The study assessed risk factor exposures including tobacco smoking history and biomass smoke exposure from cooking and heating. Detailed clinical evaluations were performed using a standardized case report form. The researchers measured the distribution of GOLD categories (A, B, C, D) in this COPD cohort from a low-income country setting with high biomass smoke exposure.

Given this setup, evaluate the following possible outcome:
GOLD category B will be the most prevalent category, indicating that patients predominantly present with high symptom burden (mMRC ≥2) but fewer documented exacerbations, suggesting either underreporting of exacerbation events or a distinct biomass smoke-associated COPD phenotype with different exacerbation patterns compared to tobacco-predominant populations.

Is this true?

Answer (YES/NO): NO